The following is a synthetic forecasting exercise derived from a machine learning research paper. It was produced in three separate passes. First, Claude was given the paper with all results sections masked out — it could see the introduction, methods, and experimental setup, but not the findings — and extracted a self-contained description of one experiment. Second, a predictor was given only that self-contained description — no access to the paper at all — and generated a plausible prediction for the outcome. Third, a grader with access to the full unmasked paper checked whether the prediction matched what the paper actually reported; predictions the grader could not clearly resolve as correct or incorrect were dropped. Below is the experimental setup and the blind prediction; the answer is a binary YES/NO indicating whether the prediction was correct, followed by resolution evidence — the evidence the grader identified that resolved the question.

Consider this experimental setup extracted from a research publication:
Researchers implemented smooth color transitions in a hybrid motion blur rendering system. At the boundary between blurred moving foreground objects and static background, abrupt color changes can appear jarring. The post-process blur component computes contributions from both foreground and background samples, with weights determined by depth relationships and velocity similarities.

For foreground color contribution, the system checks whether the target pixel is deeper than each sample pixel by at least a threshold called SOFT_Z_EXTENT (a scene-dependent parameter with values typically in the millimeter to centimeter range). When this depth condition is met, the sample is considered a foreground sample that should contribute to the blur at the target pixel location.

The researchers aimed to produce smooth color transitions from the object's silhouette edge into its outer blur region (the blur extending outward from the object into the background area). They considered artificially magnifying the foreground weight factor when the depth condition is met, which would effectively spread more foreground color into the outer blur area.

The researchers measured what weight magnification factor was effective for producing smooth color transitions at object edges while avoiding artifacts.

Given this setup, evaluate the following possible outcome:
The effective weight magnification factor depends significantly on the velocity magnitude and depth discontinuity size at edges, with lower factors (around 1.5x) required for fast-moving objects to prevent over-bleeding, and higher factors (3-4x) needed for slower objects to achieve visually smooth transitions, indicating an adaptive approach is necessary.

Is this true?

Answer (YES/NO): NO